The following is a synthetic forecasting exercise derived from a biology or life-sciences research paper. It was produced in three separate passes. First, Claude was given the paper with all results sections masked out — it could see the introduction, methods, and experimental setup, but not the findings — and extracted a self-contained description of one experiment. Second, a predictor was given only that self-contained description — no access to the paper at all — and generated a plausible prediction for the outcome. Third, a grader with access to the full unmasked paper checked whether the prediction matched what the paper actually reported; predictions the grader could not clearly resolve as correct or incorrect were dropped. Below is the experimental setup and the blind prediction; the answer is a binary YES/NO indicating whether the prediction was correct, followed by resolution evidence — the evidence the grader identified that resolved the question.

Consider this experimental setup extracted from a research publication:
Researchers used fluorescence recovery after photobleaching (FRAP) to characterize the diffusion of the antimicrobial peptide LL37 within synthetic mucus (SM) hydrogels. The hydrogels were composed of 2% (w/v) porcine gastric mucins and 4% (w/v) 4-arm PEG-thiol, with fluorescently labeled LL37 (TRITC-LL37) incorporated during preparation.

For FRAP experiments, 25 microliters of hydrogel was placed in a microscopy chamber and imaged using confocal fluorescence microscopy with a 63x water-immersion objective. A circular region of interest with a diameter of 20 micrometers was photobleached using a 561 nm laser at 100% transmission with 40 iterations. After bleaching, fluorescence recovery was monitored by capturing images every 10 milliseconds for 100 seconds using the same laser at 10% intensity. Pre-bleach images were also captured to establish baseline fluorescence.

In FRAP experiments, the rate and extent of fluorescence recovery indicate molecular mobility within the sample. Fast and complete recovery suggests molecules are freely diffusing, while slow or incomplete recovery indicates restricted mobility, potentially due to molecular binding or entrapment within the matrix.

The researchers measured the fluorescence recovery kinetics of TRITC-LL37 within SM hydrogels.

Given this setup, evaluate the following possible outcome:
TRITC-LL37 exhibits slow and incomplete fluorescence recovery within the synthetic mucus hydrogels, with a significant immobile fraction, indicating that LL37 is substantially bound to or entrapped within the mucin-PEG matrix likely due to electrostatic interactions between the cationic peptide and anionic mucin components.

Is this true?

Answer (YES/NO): YES